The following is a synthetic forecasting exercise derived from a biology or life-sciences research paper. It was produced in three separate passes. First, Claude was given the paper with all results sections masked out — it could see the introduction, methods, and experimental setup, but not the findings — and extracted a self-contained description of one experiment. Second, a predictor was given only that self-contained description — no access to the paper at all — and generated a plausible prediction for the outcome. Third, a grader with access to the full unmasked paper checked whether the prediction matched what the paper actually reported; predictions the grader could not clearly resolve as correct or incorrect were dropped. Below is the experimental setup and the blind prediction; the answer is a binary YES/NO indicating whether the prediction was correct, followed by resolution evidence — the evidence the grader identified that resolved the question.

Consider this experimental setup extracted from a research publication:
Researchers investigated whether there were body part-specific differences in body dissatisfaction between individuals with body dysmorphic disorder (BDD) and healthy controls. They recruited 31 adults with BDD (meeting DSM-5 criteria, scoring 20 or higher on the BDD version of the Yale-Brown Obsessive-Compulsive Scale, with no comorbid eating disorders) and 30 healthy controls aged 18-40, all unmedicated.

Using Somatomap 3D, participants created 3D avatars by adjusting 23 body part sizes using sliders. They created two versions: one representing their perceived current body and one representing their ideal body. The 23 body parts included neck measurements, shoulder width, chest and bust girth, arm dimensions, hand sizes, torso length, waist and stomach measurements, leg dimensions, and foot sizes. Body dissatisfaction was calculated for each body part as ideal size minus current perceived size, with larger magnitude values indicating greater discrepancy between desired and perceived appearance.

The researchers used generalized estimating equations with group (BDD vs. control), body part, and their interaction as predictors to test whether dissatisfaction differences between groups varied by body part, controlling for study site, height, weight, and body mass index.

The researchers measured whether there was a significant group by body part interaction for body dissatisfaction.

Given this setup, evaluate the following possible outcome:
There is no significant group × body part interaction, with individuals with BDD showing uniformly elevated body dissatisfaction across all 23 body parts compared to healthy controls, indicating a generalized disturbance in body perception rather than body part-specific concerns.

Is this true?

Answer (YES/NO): NO